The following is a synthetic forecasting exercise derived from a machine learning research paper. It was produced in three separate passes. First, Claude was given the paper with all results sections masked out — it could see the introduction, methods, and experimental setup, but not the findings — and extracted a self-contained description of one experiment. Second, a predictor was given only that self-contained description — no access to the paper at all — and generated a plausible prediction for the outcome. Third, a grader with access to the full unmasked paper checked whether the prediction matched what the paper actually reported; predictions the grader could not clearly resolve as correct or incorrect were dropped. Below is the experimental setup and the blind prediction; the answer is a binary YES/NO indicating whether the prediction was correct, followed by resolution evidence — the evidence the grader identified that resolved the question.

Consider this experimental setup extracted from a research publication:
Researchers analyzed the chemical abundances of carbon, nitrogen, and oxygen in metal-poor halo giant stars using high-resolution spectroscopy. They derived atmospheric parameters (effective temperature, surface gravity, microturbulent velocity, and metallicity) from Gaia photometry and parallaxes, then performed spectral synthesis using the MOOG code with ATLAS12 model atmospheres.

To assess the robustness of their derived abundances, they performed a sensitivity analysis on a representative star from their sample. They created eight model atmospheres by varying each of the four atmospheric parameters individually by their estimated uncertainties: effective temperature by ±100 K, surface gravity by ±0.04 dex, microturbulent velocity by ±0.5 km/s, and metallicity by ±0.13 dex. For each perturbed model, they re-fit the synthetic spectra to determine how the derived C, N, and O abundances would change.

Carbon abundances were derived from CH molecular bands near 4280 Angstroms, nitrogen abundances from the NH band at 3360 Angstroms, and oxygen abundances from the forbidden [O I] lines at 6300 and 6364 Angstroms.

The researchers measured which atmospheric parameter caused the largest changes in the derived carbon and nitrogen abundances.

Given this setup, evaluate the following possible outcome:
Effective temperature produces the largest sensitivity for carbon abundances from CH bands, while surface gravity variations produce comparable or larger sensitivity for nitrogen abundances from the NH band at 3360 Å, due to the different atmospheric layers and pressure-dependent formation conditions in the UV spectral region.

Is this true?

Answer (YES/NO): NO